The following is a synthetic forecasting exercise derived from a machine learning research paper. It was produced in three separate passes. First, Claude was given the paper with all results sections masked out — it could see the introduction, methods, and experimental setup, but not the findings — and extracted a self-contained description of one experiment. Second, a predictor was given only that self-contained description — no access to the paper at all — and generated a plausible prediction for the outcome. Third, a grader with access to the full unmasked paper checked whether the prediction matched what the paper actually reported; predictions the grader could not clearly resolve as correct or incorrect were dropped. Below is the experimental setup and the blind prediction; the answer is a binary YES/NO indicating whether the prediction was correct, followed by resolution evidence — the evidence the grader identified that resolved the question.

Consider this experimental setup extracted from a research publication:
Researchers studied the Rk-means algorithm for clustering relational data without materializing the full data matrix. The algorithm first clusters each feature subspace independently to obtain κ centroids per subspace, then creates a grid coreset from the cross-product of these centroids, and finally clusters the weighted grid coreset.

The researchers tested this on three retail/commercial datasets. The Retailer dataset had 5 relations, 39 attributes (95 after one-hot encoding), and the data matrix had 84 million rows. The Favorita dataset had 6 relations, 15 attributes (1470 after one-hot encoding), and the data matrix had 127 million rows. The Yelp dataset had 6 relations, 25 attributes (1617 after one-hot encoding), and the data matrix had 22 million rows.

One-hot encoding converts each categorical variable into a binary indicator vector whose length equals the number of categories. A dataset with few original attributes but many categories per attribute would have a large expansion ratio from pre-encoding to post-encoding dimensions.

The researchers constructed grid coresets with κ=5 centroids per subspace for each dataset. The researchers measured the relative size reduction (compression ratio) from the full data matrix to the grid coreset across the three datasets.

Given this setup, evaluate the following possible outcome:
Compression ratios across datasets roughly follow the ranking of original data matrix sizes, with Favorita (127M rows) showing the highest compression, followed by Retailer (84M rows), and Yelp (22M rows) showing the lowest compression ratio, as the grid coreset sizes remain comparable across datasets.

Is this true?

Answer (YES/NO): NO